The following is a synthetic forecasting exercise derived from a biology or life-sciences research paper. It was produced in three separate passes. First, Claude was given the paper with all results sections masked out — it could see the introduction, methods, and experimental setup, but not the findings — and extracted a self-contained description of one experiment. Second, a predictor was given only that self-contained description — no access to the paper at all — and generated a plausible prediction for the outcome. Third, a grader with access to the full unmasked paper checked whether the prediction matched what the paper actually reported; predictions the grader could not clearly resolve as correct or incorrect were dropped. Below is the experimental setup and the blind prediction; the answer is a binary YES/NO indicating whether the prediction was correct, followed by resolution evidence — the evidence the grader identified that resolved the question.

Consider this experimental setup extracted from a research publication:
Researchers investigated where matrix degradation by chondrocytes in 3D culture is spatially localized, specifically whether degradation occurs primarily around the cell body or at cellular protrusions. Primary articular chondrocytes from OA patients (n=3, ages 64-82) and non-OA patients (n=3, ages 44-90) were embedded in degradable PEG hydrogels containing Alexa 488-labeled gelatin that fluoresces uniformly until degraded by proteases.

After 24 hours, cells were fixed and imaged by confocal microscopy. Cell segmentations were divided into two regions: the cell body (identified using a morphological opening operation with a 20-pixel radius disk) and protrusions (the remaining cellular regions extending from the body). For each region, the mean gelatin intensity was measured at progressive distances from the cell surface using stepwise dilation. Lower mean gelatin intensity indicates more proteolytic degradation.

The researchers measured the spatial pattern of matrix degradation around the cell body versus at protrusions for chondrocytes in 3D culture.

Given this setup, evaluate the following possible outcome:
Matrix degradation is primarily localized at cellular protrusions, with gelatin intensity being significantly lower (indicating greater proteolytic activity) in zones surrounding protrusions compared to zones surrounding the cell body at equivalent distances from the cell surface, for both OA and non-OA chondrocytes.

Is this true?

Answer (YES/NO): NO